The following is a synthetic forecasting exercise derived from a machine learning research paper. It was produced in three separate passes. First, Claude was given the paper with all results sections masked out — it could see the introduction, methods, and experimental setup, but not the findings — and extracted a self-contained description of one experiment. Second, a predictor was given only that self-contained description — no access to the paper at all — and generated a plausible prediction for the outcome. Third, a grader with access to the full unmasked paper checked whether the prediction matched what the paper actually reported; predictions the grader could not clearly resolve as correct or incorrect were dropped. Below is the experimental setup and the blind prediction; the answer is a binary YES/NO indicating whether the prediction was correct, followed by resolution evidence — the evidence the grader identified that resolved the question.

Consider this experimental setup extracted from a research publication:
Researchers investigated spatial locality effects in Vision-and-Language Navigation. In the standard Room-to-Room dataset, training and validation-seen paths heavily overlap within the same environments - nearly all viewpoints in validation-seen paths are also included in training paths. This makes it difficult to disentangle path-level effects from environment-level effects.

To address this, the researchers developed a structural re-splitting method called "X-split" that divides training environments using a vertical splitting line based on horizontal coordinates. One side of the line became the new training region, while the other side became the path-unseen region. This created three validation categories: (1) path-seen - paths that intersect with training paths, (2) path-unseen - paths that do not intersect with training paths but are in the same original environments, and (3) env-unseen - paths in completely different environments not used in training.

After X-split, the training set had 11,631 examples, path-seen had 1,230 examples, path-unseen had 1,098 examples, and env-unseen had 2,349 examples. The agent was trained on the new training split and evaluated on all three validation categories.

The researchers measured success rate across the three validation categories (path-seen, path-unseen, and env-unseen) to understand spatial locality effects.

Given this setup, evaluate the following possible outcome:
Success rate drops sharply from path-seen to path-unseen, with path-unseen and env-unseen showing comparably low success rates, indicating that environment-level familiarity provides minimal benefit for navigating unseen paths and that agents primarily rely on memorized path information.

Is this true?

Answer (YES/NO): NO